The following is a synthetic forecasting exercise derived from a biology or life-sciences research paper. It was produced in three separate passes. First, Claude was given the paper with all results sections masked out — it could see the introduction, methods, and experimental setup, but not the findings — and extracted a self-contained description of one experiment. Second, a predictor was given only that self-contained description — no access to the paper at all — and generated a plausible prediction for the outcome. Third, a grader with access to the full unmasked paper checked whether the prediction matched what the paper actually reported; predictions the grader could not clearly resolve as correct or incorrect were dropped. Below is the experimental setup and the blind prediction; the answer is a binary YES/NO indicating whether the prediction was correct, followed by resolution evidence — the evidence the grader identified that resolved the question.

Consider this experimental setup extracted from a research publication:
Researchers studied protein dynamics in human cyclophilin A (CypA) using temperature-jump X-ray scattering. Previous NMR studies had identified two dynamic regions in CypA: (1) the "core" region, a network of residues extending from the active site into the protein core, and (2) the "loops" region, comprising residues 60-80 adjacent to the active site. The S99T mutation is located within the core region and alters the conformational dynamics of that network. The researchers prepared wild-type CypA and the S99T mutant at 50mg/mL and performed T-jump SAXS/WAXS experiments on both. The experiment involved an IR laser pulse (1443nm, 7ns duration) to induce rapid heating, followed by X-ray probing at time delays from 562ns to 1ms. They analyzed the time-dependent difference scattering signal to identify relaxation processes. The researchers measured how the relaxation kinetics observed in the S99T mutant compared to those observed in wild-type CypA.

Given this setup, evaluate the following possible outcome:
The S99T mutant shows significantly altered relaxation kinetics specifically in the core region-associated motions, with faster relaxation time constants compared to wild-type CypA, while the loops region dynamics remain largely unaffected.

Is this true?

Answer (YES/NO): NO